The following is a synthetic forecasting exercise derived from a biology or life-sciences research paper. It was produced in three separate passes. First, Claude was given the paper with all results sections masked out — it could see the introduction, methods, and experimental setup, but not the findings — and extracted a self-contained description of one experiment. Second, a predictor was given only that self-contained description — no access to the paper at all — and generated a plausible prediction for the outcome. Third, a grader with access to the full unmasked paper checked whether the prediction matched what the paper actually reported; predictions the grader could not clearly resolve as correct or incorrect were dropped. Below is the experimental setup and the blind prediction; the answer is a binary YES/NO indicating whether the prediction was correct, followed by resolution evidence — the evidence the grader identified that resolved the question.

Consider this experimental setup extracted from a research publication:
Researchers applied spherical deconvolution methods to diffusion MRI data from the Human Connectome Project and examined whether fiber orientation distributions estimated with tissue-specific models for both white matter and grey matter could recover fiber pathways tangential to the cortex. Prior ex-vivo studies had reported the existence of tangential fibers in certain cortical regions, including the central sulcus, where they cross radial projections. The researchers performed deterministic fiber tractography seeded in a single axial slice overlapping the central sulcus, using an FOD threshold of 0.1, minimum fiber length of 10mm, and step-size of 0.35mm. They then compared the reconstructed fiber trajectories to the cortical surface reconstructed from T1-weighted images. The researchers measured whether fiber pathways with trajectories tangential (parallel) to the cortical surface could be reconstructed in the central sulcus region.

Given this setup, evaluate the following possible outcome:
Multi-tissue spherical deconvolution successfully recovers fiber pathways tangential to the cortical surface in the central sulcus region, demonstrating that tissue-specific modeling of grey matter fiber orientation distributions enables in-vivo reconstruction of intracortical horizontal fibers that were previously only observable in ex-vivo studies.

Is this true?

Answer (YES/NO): YES